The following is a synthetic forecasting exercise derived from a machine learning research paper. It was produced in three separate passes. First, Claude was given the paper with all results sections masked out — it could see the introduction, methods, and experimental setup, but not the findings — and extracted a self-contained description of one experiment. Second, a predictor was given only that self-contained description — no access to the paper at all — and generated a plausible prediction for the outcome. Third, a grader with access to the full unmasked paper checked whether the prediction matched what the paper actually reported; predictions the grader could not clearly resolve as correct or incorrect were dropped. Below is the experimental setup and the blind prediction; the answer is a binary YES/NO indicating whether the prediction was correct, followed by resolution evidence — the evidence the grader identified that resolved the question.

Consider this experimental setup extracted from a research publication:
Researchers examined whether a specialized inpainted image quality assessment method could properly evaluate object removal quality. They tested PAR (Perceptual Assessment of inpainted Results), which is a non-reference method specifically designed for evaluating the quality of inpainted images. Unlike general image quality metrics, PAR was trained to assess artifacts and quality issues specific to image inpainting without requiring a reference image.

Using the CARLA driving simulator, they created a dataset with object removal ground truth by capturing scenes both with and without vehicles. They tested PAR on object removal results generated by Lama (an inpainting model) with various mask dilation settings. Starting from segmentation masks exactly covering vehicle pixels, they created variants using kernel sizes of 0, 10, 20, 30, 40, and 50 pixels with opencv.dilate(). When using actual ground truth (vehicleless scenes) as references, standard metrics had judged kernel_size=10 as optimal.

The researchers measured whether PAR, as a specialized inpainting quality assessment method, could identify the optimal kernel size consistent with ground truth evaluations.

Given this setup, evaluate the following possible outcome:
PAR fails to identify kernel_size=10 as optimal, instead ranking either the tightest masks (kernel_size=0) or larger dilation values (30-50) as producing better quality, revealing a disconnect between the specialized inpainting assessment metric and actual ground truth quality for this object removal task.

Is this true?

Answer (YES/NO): YES